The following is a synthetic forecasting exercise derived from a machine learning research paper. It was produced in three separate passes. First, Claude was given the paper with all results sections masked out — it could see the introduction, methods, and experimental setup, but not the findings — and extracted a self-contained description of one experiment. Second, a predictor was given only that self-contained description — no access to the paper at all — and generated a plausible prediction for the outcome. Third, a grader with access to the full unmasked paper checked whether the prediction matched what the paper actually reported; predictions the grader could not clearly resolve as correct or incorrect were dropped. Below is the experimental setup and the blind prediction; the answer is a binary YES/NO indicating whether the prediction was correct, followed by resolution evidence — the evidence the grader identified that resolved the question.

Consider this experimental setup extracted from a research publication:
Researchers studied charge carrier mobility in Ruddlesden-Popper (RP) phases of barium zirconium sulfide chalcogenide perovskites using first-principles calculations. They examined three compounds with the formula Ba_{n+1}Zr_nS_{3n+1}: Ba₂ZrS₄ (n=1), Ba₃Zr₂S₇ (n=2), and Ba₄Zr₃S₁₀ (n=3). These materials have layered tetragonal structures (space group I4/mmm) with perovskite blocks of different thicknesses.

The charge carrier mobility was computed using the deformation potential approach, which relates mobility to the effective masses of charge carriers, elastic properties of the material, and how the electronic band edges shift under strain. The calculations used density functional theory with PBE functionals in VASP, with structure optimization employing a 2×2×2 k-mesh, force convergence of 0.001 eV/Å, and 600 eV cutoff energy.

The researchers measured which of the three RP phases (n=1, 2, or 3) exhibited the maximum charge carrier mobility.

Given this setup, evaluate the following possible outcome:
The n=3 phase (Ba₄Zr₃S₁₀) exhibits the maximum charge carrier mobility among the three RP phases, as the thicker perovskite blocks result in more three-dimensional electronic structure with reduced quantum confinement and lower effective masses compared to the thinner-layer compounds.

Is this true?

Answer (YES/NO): NO